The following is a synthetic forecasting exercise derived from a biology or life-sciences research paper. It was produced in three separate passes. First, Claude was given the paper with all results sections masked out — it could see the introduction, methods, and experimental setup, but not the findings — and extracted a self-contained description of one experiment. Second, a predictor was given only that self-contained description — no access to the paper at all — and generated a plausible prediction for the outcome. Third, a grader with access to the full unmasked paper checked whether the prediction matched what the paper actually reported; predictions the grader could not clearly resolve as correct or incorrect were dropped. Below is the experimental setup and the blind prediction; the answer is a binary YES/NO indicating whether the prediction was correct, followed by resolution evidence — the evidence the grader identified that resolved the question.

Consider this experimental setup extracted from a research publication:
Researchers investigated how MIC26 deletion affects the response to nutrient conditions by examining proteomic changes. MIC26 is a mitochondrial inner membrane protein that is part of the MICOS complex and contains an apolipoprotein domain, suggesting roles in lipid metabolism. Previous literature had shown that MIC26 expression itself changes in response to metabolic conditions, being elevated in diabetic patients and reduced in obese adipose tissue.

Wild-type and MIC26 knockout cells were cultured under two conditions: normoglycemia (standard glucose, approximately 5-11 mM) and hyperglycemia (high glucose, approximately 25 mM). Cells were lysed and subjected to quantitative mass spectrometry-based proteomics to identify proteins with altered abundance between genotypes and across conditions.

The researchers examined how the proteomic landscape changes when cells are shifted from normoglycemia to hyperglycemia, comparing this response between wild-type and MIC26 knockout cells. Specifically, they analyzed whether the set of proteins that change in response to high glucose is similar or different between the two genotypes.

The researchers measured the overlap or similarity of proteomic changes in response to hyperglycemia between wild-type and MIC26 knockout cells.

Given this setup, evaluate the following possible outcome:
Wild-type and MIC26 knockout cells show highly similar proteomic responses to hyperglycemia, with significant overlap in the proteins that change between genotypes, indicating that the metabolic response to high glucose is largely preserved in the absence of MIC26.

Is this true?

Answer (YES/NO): NO